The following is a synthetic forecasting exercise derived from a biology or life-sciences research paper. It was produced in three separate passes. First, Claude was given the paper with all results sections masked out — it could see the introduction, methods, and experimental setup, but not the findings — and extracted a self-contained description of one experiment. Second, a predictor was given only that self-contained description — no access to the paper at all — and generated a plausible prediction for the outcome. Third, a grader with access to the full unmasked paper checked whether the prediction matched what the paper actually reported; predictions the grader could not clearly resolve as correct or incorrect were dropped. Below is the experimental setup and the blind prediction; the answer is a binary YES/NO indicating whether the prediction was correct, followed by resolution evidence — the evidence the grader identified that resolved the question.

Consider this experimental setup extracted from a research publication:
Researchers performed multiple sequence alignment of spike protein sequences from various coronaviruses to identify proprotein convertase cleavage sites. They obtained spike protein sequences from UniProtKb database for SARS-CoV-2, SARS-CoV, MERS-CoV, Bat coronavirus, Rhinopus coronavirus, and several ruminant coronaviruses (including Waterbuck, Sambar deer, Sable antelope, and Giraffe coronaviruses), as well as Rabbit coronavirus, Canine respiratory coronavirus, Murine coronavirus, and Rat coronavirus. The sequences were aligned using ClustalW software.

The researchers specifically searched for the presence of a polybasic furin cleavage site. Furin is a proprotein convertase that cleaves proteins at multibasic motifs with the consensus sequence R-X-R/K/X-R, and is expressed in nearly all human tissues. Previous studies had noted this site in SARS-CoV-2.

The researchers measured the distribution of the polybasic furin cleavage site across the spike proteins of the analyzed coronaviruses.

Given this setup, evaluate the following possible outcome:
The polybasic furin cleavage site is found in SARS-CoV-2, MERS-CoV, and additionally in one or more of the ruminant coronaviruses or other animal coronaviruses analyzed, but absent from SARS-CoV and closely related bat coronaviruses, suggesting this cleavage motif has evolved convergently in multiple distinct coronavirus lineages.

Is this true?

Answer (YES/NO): NO